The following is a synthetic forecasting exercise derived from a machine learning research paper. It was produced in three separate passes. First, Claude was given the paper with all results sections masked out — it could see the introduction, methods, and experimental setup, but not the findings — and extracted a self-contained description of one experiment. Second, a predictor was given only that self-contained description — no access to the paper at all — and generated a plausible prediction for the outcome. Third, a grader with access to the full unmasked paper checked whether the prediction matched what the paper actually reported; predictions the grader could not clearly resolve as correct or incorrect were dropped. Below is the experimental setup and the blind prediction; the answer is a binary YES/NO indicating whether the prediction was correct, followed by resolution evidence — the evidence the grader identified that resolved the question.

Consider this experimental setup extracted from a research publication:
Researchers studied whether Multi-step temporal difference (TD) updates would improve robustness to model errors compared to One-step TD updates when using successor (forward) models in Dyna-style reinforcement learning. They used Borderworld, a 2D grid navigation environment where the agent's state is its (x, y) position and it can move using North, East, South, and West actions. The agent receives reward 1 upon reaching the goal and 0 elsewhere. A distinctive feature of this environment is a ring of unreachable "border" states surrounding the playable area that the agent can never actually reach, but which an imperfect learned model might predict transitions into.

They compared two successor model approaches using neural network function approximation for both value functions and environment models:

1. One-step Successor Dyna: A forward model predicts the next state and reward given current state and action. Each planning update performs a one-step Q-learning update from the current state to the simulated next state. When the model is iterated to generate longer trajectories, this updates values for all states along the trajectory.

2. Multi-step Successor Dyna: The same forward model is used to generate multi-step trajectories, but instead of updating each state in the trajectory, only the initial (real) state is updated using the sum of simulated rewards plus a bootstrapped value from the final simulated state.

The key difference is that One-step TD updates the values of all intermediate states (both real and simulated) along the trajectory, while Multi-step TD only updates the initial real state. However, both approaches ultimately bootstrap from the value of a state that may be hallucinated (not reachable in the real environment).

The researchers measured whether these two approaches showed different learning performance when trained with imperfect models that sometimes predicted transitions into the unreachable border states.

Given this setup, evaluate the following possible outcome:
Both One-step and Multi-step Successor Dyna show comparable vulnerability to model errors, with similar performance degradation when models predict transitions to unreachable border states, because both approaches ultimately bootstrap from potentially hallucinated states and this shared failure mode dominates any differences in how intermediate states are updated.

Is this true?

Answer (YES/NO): YES